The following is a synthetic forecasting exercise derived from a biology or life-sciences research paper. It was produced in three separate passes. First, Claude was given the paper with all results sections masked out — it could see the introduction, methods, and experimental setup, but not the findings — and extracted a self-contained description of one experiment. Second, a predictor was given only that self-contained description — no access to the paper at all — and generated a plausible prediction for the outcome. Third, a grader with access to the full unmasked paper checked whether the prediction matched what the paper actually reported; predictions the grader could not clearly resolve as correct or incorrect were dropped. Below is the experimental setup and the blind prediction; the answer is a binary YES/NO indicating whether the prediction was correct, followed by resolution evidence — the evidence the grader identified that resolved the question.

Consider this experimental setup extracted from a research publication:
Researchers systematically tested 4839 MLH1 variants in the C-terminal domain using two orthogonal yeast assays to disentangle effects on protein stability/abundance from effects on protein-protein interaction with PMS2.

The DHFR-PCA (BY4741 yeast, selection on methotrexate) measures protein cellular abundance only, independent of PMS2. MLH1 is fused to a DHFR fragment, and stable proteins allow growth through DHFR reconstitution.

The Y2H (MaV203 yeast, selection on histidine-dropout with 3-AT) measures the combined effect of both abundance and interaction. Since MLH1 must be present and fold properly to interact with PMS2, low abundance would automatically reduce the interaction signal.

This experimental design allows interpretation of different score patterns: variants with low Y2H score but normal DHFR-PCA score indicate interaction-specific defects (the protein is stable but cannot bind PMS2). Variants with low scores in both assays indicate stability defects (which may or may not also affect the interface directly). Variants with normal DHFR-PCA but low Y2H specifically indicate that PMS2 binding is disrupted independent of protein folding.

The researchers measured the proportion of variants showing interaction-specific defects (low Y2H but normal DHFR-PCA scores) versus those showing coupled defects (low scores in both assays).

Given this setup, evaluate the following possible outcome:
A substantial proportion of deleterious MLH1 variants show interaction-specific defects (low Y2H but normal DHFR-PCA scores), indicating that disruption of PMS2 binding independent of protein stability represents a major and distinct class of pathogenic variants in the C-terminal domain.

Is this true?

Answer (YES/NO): NO